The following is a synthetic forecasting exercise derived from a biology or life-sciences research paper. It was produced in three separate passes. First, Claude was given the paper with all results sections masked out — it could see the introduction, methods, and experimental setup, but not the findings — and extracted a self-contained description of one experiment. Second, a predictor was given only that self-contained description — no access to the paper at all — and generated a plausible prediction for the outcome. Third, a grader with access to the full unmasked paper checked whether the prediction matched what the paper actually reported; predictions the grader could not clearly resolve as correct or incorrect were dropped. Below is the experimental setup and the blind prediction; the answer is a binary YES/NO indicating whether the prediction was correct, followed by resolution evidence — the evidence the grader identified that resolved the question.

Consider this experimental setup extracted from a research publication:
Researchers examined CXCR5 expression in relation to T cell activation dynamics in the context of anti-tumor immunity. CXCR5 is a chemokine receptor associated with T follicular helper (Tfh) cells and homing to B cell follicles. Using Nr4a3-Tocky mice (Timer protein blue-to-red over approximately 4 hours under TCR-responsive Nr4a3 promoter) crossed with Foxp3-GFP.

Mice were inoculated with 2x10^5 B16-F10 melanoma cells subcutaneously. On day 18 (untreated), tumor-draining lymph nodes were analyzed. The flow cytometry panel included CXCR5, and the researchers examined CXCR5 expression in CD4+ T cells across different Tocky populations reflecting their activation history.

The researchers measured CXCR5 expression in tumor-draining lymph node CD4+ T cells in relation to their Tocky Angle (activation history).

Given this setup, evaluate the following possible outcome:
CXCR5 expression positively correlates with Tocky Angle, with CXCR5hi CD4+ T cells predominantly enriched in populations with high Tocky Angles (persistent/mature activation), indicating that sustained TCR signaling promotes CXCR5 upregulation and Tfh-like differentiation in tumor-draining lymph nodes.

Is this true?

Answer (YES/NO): YES